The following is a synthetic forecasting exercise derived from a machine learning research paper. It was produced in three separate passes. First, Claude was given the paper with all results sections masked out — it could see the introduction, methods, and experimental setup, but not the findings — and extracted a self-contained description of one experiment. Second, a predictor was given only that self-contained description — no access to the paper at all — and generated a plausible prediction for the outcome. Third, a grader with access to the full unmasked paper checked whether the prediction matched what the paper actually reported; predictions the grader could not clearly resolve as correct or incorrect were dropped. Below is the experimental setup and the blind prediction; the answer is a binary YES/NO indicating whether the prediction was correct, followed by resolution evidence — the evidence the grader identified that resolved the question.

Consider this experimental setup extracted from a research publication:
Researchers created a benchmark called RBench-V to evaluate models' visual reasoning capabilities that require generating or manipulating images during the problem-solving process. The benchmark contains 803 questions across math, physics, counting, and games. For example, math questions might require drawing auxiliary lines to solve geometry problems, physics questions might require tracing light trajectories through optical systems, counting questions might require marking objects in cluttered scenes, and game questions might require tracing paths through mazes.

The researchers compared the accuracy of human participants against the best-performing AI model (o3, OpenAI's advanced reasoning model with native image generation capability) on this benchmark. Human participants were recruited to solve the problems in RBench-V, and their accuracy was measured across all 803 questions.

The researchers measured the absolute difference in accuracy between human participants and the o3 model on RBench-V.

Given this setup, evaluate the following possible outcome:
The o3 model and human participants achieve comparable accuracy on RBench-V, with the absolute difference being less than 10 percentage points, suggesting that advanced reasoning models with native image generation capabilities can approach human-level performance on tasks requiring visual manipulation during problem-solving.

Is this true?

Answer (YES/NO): NO